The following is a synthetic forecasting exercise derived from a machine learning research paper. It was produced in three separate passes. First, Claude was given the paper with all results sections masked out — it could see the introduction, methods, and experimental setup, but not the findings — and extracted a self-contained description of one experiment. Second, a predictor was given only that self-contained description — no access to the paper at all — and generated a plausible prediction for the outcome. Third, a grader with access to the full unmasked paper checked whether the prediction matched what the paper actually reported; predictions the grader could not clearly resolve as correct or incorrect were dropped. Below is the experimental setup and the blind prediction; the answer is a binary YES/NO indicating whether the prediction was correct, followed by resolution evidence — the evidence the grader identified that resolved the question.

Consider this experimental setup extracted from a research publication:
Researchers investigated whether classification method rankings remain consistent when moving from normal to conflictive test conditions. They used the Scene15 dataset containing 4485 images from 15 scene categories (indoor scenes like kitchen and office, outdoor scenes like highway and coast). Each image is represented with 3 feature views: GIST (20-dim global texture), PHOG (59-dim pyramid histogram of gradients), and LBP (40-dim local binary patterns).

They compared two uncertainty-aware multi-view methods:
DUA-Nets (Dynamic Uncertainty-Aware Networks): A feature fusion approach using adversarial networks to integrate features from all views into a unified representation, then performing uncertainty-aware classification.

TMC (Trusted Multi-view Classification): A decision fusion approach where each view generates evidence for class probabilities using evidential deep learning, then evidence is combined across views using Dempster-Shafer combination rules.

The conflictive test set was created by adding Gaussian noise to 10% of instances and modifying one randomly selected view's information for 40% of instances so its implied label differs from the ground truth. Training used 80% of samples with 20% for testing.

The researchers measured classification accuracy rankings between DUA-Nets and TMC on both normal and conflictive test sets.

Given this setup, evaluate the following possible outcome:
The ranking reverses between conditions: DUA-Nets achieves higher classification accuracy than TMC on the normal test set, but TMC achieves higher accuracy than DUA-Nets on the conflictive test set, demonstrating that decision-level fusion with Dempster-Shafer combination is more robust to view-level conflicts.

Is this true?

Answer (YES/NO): YES